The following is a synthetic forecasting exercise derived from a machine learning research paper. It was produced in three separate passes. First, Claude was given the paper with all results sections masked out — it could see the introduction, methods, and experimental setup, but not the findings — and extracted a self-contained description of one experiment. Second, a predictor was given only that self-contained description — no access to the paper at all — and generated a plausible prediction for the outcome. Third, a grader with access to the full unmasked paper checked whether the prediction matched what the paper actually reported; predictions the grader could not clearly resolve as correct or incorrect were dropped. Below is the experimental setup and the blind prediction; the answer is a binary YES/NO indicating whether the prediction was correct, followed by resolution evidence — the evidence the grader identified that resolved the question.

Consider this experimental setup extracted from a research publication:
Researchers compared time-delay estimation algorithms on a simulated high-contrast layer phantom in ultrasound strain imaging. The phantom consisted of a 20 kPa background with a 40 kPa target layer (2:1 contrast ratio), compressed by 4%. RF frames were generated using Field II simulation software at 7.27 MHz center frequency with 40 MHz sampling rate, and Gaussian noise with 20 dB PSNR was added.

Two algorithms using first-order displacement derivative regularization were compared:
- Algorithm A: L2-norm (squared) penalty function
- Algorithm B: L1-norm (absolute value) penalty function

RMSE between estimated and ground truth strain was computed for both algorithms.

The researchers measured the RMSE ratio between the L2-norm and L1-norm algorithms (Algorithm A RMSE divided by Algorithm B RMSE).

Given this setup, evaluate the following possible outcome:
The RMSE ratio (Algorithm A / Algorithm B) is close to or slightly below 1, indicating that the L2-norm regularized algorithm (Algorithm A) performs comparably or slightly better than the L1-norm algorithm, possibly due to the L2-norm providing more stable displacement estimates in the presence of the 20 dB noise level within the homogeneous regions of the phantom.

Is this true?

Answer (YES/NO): NO